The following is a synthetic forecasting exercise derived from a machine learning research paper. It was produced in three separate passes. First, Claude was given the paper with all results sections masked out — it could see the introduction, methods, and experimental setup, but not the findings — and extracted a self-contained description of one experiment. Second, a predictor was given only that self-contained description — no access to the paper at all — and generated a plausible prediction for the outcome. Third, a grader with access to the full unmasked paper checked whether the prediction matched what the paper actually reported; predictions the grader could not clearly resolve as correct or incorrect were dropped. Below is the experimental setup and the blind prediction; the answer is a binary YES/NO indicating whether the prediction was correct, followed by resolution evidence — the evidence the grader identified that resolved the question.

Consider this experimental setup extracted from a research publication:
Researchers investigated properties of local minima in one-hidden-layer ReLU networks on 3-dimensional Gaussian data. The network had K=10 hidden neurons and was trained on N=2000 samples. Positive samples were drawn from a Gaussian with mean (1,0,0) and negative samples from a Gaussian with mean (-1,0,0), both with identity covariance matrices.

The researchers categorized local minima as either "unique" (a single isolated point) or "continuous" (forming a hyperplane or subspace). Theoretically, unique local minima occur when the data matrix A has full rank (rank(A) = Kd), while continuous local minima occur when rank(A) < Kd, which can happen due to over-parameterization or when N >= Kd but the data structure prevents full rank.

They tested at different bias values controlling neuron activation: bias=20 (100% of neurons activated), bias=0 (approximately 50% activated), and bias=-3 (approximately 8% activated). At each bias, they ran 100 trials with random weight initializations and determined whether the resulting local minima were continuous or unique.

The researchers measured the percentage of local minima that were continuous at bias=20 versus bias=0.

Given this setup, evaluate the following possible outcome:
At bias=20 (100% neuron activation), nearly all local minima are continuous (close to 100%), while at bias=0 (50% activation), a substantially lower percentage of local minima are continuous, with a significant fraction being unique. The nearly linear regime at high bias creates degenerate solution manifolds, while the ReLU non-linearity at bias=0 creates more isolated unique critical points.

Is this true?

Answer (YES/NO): YES